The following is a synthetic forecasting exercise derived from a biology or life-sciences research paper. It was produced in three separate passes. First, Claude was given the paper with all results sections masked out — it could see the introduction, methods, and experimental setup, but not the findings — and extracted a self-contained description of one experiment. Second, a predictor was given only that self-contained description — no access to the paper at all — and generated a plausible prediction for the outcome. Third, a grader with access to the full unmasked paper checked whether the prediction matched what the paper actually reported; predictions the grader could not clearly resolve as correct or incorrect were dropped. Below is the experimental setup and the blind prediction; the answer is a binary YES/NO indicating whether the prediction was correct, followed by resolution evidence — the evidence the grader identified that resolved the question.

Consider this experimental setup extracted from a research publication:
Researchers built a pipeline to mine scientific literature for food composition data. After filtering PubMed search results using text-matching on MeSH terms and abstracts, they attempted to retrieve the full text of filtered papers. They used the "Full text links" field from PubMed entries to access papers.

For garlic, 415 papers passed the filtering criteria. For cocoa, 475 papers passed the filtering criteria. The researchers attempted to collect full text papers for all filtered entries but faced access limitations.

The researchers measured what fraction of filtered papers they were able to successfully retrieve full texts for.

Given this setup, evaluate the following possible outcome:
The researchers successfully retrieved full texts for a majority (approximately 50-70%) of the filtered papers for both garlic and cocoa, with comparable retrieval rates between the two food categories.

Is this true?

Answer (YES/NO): YES